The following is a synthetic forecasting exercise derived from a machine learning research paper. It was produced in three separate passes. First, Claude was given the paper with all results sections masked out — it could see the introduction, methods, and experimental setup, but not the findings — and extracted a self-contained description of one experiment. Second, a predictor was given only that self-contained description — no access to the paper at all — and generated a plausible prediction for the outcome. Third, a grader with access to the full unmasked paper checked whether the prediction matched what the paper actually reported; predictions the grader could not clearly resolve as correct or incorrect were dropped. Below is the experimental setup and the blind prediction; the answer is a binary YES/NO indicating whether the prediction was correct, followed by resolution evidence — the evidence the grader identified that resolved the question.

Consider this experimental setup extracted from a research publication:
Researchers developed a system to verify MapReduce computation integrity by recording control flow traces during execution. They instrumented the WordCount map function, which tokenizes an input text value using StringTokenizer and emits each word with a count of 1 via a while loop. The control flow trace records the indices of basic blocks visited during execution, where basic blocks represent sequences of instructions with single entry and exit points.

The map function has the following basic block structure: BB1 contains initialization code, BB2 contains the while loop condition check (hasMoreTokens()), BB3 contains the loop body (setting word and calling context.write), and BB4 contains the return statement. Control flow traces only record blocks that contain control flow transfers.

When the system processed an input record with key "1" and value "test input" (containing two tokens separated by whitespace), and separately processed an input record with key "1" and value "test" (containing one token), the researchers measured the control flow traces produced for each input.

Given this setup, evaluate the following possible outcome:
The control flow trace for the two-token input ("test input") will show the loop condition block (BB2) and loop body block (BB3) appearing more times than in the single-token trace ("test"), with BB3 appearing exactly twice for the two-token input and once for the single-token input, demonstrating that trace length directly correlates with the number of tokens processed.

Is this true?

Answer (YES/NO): YES